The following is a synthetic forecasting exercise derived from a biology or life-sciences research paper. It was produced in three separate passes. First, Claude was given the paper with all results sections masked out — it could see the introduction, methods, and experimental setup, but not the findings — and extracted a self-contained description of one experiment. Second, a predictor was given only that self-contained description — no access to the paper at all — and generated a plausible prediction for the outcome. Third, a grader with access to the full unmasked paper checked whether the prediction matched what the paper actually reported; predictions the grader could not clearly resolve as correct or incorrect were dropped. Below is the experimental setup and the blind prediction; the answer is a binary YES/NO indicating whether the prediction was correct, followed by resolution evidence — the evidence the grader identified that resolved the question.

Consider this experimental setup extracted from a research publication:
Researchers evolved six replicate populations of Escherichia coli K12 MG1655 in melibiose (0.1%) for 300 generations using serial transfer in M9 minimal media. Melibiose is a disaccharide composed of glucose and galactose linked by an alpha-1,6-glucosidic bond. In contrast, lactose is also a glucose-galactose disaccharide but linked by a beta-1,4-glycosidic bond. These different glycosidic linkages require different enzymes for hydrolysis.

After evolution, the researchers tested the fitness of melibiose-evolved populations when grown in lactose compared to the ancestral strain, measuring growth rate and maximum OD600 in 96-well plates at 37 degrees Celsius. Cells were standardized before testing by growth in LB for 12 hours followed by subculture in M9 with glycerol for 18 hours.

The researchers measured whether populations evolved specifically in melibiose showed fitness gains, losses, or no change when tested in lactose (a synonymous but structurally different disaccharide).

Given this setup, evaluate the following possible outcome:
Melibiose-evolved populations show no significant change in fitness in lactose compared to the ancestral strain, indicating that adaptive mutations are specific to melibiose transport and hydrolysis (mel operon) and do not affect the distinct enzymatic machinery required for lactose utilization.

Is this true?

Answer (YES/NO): NO